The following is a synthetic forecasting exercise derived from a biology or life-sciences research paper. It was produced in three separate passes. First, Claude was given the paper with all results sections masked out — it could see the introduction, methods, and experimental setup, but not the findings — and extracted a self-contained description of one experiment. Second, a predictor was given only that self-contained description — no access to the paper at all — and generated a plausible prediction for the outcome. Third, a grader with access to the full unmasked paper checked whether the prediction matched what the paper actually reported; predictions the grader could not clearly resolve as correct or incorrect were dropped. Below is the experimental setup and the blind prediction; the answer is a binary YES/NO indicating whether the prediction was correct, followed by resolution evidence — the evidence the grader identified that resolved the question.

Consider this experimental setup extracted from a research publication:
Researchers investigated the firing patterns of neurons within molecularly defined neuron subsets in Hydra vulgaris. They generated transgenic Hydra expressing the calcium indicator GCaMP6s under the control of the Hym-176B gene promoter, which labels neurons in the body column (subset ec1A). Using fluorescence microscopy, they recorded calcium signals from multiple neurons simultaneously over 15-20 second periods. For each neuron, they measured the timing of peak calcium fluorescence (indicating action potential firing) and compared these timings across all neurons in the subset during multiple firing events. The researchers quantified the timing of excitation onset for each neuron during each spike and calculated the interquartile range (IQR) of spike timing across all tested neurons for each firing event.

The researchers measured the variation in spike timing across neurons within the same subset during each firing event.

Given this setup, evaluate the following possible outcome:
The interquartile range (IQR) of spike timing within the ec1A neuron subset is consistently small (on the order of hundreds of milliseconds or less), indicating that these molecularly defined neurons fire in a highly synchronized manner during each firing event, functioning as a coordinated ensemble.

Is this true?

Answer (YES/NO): YES